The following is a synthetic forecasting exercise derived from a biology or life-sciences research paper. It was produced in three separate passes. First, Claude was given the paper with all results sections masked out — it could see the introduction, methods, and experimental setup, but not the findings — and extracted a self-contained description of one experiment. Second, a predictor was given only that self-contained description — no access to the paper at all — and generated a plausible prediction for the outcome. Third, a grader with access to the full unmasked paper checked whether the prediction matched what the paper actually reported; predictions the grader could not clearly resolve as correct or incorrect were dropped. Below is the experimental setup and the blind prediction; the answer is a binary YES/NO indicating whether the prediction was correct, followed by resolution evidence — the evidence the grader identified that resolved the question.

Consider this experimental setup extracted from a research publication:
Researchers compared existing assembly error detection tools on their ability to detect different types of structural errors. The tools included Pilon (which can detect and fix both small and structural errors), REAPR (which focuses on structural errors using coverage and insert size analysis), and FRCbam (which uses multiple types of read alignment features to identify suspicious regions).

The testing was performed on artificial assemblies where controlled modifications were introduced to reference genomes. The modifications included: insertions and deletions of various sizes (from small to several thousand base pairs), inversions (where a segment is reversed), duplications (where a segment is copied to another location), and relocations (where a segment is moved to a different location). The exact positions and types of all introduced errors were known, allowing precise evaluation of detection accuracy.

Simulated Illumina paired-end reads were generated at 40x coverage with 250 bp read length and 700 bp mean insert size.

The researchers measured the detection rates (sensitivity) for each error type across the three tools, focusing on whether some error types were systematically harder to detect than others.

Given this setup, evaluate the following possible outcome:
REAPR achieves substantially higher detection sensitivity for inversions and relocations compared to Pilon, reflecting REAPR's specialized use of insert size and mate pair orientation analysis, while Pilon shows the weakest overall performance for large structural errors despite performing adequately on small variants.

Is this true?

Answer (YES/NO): NO